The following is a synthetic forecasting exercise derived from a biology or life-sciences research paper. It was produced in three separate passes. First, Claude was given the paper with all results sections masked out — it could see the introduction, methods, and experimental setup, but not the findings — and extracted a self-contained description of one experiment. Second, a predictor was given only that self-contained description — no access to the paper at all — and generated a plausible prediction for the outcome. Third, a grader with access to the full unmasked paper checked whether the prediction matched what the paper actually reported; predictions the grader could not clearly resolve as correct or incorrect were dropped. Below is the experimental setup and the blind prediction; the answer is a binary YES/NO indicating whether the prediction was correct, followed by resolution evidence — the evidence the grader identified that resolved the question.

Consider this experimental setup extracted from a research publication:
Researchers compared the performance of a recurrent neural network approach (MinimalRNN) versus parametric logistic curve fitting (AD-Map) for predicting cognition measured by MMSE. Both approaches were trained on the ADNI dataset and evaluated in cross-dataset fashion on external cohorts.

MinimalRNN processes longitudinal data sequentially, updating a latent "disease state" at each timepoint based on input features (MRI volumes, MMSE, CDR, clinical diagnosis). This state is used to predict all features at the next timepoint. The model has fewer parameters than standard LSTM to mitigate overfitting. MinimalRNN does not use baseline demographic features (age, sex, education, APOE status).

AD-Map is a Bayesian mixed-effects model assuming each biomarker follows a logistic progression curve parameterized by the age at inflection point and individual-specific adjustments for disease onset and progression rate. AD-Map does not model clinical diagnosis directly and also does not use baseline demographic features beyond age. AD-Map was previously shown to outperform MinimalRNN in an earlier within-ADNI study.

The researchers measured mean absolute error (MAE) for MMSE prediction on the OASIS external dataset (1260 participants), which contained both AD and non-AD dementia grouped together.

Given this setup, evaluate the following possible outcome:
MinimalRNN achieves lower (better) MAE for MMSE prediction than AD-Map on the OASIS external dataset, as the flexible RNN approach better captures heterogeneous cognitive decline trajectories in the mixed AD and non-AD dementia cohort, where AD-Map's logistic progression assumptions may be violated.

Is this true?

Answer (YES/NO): NO